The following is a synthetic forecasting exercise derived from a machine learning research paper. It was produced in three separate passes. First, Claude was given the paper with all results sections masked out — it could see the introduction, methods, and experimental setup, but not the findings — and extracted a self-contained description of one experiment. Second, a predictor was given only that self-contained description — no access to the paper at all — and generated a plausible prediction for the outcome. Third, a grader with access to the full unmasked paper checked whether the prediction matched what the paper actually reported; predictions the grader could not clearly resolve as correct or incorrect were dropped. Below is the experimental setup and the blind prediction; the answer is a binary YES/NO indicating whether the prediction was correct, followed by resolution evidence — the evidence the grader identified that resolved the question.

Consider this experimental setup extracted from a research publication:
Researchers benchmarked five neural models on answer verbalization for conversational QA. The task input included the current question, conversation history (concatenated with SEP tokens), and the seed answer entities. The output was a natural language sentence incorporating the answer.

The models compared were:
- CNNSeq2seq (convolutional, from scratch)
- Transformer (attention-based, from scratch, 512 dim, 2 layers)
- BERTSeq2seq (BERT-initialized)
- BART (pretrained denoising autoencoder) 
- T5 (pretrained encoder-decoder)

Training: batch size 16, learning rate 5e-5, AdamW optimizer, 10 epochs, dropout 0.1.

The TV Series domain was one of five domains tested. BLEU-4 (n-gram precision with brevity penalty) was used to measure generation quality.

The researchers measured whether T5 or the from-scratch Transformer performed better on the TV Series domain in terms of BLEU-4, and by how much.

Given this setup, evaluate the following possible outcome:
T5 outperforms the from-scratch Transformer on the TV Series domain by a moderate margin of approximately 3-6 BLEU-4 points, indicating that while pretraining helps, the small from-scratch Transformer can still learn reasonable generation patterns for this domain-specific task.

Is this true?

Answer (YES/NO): NO